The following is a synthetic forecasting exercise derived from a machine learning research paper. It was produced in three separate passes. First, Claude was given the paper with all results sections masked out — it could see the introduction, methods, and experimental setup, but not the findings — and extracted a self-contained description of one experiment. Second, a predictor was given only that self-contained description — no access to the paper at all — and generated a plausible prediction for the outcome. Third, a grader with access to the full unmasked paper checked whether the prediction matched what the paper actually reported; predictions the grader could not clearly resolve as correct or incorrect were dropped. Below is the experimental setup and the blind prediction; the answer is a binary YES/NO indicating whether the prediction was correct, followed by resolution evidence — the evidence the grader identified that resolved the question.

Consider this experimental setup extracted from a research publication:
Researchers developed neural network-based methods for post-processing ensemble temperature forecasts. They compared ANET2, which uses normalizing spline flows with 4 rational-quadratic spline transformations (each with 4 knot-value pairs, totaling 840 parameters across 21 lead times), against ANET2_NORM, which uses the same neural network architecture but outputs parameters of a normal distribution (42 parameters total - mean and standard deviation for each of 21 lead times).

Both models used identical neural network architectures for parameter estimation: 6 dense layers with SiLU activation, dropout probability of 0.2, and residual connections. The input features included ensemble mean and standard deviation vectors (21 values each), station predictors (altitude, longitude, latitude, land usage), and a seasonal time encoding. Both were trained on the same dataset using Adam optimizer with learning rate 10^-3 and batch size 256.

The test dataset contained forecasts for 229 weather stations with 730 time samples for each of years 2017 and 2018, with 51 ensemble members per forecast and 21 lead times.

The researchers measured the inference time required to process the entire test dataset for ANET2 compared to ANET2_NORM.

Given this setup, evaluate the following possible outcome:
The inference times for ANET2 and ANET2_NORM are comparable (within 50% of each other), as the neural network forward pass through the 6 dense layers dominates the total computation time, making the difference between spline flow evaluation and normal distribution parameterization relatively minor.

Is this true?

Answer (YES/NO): NO